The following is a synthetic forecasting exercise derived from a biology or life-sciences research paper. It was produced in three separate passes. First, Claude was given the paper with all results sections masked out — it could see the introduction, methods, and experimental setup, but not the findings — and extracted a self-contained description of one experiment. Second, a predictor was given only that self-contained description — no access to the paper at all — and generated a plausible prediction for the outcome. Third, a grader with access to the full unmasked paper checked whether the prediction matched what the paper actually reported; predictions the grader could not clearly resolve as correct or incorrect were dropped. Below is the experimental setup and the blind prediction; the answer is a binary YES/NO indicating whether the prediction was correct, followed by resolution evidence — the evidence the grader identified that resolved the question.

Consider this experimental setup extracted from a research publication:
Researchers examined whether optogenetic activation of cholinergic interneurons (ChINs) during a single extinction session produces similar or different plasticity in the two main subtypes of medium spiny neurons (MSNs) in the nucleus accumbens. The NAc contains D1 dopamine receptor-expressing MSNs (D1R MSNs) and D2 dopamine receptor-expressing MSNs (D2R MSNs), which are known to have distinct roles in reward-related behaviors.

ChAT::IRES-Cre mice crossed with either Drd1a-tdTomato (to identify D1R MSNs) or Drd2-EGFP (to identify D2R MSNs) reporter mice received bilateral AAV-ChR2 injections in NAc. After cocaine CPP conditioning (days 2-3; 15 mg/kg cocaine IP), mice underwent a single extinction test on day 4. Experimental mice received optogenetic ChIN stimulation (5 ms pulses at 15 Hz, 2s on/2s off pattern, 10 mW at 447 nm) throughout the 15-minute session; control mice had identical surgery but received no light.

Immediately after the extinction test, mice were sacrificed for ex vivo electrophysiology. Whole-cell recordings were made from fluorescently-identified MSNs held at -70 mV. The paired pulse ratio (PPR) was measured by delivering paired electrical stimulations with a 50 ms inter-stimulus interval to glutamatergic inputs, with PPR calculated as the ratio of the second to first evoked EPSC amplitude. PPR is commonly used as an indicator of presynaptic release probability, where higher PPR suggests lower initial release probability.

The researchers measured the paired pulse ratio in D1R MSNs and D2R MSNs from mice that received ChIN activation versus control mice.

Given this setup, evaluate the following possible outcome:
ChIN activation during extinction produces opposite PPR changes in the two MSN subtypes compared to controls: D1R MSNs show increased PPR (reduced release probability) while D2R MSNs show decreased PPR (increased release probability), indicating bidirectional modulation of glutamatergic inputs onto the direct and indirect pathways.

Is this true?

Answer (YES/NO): NO